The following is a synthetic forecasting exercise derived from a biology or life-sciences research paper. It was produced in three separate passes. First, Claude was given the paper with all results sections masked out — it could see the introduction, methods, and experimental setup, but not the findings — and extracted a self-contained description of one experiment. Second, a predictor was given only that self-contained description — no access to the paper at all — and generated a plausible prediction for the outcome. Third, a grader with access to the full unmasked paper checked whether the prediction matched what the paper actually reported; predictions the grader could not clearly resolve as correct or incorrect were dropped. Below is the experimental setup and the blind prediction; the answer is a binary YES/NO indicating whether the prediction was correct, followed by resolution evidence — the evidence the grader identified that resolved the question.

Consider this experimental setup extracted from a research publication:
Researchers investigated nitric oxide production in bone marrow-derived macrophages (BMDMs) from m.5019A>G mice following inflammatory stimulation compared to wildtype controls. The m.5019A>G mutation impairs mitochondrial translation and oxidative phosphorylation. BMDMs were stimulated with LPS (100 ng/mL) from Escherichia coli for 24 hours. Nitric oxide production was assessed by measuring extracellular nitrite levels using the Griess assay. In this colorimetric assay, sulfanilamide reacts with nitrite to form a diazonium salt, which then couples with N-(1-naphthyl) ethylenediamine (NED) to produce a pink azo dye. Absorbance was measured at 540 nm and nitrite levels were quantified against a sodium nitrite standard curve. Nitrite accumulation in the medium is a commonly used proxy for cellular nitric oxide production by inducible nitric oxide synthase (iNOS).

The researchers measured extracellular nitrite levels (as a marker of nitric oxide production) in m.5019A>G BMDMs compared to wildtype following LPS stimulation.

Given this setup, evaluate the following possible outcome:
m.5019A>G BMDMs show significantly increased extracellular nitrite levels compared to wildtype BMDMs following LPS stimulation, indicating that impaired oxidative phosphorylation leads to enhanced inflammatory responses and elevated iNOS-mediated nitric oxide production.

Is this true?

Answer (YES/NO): YES